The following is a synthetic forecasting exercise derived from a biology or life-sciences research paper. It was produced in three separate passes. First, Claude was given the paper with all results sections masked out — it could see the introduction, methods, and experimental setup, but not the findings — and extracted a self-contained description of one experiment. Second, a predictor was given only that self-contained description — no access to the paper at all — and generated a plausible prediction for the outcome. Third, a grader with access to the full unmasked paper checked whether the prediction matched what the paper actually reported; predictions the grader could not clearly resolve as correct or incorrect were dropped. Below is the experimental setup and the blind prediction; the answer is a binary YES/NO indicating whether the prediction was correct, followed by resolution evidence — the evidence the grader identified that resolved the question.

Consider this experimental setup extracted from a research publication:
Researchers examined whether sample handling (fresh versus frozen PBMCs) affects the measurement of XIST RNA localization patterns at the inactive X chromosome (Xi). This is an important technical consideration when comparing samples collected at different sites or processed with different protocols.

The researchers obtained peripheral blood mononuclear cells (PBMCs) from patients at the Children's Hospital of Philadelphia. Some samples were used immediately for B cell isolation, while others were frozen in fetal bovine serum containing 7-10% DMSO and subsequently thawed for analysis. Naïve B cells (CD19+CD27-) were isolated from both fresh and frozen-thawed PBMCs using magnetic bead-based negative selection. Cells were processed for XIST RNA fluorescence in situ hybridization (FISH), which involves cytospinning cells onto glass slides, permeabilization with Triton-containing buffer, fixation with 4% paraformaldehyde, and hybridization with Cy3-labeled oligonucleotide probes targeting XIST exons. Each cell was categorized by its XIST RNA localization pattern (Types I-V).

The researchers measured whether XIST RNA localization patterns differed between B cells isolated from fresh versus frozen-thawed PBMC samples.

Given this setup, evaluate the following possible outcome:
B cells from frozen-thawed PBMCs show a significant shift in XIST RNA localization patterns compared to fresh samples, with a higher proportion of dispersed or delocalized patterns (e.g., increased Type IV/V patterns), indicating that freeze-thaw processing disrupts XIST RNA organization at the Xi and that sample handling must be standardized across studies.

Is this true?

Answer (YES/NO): NO